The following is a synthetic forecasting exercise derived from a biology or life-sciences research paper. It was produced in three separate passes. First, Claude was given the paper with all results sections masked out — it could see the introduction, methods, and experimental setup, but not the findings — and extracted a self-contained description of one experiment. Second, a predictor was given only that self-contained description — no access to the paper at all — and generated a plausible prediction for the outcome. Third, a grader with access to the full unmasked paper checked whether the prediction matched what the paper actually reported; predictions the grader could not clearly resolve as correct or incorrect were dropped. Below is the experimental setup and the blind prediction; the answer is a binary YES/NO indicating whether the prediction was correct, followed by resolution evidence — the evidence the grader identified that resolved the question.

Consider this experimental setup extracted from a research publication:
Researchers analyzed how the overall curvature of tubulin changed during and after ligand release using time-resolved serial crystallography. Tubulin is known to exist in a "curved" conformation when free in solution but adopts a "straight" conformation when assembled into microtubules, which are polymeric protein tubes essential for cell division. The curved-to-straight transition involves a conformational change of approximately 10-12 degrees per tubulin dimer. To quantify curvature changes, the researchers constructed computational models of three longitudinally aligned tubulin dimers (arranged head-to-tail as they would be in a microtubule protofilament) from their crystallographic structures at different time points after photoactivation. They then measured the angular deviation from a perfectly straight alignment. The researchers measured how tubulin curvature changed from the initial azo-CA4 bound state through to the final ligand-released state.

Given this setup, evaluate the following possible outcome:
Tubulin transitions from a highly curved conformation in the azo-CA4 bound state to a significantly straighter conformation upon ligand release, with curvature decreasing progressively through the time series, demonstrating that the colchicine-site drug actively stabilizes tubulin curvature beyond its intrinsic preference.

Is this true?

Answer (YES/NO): NO